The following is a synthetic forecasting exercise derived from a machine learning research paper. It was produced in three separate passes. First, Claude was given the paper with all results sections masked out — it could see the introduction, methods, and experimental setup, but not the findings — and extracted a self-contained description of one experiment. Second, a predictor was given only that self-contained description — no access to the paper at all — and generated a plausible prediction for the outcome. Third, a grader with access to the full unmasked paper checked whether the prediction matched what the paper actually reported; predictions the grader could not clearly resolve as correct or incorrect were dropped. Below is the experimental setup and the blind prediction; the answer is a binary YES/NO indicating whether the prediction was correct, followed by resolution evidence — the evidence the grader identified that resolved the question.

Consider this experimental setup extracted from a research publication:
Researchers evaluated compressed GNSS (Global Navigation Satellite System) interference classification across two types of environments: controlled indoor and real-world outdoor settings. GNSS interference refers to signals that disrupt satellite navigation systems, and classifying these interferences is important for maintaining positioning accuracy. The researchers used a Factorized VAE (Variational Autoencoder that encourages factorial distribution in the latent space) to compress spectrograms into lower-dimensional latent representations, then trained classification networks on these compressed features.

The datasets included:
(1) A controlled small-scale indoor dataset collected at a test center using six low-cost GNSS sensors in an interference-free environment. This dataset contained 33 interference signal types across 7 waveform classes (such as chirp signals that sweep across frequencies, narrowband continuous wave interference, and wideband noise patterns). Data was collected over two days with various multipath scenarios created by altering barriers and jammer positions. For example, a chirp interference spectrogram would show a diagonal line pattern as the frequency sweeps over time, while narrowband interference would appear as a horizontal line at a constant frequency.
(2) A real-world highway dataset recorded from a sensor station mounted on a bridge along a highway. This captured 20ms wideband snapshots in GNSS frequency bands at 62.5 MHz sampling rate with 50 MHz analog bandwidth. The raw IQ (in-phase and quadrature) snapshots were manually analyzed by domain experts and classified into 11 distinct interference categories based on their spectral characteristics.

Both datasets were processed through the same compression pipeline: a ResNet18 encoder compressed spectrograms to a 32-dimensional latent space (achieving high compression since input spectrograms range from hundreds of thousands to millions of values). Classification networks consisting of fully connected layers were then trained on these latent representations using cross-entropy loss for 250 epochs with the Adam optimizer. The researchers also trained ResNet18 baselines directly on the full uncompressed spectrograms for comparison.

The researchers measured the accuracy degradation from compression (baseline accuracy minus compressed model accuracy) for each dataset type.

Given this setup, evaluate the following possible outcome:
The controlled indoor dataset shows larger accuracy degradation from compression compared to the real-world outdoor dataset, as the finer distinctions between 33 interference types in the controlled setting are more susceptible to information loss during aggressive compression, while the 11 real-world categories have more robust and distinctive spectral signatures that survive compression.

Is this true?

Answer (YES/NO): YES